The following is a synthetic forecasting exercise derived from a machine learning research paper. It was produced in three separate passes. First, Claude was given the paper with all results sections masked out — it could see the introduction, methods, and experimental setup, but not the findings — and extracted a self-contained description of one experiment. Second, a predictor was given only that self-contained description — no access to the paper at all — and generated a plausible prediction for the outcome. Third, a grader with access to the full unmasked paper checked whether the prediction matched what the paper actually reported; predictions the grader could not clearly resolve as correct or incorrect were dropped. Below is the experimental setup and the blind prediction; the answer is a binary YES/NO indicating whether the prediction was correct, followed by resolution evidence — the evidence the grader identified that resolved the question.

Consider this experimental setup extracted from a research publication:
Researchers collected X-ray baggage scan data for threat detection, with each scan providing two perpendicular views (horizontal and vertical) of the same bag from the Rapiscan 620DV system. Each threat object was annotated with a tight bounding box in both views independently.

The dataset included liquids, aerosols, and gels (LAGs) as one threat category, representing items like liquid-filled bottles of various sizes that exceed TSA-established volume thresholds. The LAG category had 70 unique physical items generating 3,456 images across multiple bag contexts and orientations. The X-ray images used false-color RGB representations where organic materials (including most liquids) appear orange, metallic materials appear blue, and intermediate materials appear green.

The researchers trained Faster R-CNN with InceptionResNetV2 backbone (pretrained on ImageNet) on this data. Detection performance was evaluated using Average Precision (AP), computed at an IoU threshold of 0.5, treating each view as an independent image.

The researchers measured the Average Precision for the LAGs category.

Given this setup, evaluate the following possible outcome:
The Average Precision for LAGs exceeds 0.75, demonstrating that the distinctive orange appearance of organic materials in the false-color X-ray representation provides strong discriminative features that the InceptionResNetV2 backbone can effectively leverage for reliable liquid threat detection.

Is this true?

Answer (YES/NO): YES